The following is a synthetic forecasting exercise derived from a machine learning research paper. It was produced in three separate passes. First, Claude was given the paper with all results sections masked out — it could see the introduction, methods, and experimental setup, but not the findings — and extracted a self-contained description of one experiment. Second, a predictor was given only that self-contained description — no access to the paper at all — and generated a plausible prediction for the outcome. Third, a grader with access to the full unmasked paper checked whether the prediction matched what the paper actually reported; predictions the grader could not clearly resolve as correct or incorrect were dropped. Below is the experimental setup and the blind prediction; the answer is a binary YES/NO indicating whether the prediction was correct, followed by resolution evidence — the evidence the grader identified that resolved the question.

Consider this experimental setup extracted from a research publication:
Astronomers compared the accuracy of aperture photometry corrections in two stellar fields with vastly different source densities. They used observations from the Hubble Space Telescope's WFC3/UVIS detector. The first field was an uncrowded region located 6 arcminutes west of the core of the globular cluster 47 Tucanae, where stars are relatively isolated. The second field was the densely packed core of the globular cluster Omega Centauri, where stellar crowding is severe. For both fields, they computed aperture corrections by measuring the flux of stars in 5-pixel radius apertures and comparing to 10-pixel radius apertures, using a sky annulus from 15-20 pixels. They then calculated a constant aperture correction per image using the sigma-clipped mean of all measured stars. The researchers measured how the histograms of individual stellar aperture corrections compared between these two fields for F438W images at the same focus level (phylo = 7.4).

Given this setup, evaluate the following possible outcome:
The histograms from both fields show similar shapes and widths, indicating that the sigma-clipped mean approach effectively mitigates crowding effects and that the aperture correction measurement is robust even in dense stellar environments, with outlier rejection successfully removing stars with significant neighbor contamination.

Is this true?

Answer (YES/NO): NO